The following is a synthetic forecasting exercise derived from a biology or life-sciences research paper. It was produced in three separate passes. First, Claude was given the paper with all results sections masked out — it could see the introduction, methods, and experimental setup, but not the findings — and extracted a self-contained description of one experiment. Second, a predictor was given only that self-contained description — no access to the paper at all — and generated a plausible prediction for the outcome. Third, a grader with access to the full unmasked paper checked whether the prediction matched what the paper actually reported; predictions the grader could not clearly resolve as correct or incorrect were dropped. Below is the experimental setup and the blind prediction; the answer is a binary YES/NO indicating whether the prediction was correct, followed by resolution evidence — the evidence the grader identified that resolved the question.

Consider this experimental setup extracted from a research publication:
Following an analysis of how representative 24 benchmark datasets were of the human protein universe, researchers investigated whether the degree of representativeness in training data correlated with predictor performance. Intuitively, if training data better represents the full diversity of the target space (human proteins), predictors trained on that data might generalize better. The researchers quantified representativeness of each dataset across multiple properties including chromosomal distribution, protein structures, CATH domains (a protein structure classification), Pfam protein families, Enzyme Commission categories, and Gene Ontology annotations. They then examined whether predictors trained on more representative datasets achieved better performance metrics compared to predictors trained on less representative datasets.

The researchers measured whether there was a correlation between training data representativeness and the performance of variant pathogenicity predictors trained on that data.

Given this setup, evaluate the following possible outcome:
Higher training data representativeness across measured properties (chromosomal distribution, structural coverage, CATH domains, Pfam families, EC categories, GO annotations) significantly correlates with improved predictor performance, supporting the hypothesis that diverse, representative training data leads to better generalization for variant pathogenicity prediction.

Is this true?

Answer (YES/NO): NO